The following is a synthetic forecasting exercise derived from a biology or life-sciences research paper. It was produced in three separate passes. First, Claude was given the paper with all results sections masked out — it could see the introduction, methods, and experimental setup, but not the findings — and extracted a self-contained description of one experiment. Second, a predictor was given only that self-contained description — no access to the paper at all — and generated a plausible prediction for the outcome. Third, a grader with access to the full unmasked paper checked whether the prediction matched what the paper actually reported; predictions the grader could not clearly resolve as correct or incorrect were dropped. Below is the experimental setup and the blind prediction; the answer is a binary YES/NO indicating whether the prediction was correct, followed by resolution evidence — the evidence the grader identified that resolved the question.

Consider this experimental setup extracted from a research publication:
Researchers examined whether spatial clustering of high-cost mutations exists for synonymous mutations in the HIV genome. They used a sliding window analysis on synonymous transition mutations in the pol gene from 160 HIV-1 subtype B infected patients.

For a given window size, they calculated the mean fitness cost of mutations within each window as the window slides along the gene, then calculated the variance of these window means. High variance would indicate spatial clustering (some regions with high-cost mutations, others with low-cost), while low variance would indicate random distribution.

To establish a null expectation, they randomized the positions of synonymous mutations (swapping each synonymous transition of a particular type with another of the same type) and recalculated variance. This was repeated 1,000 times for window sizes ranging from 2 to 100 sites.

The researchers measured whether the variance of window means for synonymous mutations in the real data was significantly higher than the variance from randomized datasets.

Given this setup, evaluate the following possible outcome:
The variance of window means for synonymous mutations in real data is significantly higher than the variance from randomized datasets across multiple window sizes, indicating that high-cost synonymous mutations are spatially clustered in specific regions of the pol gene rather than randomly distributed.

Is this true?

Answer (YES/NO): NO